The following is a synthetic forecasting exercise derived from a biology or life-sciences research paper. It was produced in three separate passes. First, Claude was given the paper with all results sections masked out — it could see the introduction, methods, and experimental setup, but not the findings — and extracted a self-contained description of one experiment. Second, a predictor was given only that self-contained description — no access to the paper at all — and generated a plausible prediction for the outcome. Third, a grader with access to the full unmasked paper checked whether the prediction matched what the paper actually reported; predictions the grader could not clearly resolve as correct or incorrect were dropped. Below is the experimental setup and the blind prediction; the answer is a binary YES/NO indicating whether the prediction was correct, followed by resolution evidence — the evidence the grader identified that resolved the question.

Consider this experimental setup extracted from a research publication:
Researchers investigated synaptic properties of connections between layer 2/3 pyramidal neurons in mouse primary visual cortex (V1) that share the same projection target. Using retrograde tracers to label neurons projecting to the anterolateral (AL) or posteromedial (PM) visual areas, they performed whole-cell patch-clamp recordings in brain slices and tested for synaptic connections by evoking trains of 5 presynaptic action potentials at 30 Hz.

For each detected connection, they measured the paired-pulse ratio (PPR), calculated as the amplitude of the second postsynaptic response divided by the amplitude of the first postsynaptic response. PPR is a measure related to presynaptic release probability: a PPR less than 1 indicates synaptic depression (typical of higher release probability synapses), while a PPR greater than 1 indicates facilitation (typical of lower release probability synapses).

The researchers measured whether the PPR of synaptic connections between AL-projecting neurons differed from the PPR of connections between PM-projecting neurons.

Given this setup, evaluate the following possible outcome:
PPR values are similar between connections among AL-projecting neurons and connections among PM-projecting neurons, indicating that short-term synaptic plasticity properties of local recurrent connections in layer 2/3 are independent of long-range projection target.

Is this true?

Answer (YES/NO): YES